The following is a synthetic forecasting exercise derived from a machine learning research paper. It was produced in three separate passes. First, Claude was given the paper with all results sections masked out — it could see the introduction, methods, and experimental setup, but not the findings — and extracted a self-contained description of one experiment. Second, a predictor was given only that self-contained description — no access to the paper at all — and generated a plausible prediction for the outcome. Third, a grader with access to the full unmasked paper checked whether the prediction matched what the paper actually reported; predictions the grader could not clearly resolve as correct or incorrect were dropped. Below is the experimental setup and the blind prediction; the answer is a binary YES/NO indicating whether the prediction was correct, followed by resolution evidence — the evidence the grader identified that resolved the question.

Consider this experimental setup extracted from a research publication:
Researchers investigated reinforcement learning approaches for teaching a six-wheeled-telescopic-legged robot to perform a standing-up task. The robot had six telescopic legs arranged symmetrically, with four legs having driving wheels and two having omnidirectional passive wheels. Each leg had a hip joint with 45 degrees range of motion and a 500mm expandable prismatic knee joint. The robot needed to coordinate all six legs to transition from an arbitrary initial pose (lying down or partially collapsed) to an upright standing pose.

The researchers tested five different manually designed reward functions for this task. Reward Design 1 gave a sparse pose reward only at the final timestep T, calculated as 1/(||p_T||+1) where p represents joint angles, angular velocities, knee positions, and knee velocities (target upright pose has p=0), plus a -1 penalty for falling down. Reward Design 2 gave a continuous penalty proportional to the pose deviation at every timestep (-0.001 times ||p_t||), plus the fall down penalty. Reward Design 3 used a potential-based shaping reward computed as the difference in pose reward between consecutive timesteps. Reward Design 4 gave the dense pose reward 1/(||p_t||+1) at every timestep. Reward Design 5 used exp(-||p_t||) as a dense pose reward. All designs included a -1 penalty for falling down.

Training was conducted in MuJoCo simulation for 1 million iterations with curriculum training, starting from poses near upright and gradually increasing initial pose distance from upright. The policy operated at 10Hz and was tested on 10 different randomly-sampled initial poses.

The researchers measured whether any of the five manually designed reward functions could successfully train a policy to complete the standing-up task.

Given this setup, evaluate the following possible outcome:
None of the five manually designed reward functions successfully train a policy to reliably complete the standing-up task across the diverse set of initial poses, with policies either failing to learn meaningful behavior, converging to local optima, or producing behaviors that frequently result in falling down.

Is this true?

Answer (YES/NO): YES